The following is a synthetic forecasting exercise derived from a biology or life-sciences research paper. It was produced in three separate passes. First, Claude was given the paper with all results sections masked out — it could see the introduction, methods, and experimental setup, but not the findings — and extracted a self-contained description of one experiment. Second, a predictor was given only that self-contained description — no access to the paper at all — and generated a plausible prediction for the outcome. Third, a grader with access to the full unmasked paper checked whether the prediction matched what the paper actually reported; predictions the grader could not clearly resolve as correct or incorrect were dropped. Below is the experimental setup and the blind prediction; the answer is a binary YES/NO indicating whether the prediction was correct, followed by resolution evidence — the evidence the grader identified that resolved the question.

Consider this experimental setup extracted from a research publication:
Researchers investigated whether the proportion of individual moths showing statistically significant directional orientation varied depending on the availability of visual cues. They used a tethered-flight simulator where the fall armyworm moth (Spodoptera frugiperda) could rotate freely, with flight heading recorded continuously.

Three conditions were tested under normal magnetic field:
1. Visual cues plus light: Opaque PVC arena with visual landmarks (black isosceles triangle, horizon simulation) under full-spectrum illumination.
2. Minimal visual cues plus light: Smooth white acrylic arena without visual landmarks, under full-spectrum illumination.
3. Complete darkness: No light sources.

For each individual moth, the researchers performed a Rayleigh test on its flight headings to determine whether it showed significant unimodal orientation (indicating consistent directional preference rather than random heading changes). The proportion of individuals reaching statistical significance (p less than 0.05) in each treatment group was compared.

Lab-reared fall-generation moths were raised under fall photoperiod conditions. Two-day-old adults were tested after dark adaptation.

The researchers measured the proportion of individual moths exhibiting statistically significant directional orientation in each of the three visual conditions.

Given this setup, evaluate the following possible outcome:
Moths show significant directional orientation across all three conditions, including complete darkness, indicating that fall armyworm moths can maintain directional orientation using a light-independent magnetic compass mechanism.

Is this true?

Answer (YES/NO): NO